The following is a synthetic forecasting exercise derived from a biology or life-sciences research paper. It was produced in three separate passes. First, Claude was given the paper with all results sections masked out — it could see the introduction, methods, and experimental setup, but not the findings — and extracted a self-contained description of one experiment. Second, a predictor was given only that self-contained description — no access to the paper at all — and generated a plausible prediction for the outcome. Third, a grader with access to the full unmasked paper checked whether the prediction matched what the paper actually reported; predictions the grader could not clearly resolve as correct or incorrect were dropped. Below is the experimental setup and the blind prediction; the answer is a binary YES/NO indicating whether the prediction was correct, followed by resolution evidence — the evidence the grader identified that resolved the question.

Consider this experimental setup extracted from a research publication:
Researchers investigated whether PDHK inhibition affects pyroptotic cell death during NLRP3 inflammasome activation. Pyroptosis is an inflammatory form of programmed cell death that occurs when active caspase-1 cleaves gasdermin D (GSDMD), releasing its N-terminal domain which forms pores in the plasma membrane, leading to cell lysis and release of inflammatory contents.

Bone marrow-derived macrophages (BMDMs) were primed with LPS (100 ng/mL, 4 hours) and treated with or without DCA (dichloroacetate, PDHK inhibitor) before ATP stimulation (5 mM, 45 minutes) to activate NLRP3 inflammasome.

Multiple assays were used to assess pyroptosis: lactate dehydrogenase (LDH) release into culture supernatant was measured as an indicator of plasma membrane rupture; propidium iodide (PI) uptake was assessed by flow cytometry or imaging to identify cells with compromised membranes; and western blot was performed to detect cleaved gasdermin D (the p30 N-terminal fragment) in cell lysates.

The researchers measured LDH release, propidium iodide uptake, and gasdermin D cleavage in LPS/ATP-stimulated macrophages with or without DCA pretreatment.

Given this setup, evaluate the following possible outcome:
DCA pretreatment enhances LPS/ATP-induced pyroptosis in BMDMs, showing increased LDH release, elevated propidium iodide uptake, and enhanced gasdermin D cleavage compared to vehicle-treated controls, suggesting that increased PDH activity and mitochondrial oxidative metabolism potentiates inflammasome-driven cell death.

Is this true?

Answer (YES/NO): NO